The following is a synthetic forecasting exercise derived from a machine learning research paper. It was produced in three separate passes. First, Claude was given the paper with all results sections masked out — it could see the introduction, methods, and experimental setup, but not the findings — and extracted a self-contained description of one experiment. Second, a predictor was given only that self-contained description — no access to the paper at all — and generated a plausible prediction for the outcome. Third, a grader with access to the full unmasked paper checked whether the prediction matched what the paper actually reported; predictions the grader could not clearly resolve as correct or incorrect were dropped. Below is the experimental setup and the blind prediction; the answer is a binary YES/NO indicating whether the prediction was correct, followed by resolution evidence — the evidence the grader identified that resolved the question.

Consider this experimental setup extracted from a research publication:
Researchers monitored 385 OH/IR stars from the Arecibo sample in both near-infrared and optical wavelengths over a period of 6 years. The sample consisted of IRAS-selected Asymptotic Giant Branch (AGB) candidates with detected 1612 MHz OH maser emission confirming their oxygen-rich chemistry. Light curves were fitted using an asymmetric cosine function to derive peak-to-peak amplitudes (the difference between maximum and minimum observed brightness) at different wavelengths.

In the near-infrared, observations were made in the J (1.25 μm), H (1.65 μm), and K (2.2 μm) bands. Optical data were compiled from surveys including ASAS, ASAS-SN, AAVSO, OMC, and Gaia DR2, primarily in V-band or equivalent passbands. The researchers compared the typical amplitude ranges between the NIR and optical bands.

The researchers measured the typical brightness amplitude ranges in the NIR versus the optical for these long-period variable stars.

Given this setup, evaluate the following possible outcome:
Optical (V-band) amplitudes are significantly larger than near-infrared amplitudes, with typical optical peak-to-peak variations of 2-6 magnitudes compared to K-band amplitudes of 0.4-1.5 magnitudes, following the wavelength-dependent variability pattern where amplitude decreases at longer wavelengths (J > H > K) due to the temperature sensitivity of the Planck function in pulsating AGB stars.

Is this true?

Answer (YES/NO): NO